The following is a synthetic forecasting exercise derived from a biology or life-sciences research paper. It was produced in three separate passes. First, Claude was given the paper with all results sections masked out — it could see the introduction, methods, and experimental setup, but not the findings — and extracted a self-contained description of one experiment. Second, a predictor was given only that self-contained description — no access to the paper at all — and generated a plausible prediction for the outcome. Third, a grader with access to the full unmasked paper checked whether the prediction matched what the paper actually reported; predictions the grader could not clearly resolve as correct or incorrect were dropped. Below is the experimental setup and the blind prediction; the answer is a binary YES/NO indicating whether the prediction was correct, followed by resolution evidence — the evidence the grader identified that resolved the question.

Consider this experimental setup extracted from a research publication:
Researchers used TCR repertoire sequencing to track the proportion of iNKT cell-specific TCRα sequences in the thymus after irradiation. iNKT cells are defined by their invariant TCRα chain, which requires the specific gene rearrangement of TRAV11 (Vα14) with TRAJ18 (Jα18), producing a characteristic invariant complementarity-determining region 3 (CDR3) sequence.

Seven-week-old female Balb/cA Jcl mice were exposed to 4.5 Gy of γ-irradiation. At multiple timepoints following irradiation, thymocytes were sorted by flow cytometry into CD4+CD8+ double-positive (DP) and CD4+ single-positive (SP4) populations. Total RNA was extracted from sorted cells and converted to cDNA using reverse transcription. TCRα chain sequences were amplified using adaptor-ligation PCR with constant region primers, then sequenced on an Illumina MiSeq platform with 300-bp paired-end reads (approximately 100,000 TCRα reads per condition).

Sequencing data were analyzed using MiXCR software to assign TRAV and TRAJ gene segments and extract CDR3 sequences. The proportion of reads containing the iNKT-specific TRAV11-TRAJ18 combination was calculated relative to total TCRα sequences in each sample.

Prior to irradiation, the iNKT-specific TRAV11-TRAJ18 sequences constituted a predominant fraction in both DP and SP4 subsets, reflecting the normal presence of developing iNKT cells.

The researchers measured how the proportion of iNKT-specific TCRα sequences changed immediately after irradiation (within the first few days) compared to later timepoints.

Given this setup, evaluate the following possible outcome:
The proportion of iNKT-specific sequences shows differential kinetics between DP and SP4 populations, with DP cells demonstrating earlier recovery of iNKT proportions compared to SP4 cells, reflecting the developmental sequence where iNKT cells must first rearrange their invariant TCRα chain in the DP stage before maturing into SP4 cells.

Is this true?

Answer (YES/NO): NO